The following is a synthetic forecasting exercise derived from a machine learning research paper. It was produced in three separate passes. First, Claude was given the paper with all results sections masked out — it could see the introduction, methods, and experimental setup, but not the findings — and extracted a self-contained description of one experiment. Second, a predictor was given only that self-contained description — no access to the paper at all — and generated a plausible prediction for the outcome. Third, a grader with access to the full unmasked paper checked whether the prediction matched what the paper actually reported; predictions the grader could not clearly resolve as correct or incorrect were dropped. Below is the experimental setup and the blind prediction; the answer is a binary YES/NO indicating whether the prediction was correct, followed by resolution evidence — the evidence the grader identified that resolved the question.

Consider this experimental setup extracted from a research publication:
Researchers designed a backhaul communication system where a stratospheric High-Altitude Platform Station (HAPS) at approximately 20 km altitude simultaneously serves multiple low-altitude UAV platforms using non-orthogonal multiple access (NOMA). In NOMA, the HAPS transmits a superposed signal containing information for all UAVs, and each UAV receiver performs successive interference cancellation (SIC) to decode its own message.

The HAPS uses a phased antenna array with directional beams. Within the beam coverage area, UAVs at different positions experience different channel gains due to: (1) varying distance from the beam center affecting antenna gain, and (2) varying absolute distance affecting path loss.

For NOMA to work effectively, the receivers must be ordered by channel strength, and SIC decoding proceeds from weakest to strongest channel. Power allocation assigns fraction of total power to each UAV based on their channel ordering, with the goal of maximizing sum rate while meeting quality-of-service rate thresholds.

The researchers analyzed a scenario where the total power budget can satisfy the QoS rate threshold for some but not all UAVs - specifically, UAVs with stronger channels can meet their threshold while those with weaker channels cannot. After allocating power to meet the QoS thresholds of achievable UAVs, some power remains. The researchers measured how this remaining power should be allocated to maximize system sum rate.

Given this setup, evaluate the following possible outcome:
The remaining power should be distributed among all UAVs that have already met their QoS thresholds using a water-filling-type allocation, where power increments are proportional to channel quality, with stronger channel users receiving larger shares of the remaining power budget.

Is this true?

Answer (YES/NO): NO